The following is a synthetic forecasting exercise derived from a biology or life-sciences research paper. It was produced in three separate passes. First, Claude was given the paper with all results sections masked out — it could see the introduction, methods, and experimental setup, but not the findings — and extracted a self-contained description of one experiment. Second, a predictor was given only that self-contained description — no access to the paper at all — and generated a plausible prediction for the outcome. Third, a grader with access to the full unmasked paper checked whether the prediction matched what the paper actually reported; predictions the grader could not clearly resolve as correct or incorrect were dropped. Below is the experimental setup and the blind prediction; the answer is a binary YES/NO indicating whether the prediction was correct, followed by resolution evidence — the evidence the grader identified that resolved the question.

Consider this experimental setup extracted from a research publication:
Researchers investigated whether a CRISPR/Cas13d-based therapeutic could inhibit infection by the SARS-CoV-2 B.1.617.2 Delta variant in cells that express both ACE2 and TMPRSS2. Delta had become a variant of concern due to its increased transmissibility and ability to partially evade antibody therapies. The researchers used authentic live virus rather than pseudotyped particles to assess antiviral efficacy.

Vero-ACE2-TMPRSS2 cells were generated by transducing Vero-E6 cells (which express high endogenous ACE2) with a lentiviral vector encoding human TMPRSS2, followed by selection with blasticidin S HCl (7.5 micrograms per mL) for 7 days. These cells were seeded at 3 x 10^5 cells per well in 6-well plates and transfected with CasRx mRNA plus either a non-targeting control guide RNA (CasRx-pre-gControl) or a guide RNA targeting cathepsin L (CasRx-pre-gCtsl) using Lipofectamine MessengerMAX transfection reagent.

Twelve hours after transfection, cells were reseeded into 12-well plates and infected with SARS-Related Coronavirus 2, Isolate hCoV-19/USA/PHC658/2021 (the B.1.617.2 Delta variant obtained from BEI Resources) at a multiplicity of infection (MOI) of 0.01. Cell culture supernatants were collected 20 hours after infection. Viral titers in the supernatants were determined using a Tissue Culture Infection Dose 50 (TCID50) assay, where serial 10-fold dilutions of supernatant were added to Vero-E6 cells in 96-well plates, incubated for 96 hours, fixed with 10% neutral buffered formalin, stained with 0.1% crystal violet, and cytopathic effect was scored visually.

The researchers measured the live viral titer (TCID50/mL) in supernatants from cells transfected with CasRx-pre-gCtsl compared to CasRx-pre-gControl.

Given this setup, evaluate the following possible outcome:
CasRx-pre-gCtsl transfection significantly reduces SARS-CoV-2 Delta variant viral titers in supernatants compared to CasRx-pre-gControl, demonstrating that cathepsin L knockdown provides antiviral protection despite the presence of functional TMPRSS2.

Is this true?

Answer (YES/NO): YES